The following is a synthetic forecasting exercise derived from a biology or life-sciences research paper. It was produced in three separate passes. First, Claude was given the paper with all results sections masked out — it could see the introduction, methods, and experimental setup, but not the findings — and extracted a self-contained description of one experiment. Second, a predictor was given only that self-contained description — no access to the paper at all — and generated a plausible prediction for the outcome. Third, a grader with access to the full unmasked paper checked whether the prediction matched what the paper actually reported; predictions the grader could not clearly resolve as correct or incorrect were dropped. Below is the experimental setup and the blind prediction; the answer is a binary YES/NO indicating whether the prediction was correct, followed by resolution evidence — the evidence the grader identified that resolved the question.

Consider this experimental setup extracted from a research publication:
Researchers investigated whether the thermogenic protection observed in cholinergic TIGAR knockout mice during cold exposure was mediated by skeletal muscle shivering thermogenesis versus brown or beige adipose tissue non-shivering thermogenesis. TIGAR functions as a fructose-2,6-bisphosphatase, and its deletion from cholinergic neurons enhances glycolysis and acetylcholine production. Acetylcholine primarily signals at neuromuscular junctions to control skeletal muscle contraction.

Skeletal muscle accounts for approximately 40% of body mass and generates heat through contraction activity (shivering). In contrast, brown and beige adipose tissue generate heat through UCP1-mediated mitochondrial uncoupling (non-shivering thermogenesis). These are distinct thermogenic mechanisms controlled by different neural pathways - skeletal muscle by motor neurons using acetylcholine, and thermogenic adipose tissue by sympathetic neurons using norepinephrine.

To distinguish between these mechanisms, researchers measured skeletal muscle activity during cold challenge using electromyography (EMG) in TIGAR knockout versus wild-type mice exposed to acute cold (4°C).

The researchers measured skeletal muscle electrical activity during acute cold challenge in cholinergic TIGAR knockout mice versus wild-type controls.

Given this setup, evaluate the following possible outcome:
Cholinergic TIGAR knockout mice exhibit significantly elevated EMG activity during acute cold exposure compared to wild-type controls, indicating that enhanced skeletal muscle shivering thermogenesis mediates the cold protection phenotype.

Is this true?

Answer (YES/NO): YES